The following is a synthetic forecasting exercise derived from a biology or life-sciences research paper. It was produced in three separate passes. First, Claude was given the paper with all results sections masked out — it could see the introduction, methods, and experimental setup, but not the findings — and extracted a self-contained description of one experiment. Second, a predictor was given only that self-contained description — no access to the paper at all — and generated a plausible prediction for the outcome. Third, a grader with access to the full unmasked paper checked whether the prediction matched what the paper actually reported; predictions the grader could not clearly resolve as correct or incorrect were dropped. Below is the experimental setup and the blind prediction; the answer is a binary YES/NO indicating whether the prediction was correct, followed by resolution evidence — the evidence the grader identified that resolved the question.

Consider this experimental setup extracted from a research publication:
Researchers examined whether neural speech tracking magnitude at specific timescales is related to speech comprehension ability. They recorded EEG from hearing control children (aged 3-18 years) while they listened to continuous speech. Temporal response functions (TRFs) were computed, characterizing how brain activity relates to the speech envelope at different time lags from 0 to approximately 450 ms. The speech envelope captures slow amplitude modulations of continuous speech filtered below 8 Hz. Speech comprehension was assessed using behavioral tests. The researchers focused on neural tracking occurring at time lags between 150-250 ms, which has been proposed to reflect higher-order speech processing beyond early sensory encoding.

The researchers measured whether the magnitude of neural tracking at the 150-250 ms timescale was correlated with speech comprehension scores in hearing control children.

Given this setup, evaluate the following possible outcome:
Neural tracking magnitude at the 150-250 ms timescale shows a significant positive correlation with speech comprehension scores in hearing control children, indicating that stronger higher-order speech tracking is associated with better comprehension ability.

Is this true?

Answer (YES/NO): YES